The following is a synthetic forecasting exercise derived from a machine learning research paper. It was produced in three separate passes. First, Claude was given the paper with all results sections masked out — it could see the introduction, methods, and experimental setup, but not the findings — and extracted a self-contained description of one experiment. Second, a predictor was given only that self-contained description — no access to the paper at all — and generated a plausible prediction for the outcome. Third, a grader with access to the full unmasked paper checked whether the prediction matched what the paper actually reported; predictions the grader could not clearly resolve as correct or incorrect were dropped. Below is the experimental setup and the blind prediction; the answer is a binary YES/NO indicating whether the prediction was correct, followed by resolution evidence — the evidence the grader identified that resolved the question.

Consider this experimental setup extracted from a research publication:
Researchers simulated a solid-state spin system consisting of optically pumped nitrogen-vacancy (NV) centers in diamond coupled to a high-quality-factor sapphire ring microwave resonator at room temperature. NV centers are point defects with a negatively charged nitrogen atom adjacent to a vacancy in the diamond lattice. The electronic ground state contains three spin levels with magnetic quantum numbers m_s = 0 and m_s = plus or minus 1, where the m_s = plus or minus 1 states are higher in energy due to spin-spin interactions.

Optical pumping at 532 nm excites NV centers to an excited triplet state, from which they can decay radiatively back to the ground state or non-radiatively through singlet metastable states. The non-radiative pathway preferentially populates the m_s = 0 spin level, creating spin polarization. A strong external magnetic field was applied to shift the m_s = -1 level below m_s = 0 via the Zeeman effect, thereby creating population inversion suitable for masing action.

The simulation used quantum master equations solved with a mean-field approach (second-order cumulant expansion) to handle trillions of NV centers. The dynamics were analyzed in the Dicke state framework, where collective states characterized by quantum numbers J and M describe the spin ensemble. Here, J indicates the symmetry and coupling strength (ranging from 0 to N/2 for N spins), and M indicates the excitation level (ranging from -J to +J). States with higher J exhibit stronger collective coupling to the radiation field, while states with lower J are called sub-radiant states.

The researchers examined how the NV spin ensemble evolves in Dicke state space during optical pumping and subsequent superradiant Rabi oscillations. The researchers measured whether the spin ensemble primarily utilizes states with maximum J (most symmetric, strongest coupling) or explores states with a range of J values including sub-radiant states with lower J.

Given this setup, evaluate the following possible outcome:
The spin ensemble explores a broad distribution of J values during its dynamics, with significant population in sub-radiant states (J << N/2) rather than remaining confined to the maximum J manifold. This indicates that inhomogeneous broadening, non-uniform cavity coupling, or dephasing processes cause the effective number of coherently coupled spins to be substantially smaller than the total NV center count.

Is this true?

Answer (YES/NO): NO